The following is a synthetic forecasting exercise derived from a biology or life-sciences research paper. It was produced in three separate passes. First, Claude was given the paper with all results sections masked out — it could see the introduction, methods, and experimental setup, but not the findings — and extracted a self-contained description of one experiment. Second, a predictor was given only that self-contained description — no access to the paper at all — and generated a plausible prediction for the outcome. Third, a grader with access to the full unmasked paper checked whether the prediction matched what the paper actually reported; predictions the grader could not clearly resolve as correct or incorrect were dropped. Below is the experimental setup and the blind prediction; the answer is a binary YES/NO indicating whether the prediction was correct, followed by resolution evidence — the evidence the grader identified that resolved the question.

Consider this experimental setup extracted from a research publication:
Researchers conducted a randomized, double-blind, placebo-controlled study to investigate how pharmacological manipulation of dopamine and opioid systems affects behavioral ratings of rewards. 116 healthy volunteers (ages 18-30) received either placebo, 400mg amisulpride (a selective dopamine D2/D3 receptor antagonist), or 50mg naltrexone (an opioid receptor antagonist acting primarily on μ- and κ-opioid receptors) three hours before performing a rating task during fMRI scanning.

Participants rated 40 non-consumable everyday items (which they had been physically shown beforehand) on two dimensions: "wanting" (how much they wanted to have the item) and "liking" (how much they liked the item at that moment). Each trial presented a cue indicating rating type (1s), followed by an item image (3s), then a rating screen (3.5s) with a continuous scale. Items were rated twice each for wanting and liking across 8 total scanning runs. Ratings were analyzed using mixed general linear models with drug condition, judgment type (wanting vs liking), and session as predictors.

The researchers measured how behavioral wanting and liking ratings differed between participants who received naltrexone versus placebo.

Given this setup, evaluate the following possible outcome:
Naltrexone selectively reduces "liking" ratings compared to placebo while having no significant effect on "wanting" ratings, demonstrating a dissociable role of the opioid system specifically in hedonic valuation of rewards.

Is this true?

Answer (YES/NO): NO